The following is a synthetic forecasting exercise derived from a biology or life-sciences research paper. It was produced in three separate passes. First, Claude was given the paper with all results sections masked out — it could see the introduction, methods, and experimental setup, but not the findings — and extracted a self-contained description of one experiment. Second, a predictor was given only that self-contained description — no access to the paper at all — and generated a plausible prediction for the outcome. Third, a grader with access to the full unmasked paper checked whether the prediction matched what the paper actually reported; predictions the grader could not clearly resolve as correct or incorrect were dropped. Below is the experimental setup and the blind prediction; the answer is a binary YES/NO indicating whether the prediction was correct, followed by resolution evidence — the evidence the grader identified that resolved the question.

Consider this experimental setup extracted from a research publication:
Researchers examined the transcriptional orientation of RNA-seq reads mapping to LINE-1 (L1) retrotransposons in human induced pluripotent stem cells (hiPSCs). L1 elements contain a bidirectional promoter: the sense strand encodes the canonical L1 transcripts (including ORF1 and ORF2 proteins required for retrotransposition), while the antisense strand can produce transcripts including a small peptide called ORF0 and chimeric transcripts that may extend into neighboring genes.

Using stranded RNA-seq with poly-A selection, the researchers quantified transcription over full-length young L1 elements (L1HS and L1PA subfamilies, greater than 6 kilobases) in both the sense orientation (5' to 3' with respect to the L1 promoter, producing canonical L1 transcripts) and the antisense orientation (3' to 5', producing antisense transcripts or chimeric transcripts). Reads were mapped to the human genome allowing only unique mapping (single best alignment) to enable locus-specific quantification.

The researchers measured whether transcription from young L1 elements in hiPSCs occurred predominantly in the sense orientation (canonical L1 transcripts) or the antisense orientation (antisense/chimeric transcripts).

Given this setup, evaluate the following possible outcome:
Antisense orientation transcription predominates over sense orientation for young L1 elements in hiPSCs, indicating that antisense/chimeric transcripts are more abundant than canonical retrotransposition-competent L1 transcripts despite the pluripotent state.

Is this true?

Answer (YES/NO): NO